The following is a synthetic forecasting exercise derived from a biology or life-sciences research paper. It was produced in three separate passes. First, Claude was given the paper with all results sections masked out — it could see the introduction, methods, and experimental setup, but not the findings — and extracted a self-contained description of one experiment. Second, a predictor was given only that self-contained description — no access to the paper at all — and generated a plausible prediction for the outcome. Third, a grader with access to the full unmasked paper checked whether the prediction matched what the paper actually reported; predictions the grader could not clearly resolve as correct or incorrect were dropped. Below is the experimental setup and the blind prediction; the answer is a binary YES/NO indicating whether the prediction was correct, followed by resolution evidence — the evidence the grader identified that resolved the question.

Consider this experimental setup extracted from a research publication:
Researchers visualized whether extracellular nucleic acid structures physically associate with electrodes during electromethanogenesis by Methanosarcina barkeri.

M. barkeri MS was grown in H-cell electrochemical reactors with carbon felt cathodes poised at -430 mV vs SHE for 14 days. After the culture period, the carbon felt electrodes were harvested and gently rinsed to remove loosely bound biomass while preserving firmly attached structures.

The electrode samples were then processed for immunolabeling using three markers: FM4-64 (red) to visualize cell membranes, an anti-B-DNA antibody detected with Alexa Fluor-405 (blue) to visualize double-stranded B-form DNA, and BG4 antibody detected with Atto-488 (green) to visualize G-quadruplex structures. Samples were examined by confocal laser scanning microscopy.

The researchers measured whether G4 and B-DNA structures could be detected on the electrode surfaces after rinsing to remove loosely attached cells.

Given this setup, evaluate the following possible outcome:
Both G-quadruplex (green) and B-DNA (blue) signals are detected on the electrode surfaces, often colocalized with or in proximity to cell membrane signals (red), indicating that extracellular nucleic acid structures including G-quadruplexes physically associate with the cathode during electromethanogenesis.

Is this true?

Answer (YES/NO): YES